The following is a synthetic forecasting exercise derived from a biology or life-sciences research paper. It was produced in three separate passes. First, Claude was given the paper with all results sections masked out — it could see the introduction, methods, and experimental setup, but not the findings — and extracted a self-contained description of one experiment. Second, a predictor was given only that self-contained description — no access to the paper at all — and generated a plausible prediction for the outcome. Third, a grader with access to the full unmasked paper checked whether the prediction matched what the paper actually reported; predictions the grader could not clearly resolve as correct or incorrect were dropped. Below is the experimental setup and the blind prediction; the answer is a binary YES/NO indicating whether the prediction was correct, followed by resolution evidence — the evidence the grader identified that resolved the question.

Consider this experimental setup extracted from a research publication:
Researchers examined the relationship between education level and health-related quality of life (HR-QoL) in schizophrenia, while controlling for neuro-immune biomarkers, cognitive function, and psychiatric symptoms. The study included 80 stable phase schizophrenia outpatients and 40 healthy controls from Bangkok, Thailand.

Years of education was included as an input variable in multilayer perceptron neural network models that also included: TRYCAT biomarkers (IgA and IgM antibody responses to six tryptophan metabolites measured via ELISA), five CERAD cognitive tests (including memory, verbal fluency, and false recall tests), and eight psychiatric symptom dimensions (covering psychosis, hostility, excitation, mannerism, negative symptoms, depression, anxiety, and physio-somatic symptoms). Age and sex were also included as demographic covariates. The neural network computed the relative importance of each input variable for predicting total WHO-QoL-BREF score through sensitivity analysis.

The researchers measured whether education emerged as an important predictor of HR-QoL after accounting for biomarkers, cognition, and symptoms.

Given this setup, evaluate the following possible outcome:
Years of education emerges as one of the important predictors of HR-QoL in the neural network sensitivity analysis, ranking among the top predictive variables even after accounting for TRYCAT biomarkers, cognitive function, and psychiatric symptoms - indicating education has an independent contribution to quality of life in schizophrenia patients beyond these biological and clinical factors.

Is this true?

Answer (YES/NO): NO